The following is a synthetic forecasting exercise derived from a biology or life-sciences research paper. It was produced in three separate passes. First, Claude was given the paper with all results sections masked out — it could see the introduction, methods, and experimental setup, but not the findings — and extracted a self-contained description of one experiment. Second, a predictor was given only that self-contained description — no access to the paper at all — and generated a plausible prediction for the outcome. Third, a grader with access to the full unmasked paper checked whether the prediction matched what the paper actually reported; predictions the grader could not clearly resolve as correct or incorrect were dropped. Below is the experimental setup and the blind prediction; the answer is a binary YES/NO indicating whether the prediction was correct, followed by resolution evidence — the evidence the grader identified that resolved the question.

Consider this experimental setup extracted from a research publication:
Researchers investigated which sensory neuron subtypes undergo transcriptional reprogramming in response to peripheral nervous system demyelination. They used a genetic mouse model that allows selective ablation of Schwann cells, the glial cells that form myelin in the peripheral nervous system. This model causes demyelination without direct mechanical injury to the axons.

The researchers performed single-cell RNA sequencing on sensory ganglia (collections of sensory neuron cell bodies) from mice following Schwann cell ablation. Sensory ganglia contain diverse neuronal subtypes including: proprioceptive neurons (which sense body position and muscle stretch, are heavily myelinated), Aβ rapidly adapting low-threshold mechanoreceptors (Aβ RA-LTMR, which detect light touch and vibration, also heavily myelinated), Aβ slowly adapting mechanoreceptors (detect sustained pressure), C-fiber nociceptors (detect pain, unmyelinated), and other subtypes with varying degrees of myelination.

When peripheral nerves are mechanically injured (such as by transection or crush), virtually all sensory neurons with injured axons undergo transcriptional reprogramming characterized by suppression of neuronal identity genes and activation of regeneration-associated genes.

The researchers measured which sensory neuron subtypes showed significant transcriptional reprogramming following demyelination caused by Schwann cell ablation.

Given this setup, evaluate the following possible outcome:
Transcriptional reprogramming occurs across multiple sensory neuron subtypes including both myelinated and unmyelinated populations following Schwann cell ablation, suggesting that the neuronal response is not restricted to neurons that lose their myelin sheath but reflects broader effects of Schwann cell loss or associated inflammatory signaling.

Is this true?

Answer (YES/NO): NO